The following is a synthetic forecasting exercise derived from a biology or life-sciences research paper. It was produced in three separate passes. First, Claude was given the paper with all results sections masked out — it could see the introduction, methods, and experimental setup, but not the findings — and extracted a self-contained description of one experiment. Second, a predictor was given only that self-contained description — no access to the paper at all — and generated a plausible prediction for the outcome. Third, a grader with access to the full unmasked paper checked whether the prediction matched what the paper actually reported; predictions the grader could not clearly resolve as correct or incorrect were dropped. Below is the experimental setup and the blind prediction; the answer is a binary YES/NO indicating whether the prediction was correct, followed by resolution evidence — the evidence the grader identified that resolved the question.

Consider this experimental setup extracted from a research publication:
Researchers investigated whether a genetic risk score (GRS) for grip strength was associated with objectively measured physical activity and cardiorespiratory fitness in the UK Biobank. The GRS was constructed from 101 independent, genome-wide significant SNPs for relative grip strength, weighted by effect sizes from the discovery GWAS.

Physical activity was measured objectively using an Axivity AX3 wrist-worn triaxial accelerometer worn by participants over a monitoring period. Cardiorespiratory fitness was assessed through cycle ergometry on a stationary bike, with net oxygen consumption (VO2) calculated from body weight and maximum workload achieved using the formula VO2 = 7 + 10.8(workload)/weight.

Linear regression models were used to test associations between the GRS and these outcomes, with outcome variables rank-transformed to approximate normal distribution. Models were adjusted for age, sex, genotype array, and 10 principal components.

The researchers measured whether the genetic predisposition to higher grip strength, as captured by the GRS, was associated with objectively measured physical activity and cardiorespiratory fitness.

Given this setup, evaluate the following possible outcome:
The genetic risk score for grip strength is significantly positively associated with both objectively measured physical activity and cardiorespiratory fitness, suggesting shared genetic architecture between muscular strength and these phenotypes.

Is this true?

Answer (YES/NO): YES